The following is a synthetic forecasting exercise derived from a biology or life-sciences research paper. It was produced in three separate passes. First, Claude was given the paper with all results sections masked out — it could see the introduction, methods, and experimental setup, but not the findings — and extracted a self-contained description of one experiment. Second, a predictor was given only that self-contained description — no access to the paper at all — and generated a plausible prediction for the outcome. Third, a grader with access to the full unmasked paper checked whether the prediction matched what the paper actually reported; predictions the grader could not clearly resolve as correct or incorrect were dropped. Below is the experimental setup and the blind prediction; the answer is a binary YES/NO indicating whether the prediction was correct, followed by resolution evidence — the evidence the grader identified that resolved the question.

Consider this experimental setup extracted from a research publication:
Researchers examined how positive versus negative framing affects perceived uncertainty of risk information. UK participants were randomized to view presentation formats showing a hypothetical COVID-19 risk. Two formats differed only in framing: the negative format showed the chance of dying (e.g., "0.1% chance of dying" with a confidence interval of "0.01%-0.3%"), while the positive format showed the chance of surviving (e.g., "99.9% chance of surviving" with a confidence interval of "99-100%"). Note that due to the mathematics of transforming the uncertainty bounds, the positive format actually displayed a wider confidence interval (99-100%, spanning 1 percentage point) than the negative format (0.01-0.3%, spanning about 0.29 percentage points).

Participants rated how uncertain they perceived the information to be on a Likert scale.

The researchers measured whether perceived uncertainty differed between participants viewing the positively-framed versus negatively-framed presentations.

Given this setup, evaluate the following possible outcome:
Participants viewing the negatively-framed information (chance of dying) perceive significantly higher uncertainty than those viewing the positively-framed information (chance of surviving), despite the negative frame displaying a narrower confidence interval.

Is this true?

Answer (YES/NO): YES